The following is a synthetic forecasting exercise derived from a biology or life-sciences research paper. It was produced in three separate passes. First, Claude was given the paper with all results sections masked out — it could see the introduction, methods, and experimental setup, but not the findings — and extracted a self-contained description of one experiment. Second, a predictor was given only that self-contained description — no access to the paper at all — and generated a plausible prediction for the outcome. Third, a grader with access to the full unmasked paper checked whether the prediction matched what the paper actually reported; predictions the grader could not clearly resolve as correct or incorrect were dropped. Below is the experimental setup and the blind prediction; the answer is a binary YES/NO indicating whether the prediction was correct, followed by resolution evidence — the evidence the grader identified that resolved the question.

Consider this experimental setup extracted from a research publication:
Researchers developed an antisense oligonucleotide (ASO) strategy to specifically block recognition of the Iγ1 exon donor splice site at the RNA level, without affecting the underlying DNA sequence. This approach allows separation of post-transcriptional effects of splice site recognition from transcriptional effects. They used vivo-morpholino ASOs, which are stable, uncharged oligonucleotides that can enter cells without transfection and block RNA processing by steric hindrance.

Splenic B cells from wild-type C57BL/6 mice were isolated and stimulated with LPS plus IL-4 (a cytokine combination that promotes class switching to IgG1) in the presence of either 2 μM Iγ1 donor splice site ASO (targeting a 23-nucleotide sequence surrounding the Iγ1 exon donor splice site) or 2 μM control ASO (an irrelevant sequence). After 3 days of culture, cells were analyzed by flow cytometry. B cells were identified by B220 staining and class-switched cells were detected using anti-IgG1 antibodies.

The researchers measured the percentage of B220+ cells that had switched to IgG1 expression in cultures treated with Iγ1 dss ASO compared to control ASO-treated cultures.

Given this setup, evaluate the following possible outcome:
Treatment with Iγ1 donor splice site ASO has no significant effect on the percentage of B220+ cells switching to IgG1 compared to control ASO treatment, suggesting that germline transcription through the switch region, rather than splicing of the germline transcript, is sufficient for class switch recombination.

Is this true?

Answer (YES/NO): NO